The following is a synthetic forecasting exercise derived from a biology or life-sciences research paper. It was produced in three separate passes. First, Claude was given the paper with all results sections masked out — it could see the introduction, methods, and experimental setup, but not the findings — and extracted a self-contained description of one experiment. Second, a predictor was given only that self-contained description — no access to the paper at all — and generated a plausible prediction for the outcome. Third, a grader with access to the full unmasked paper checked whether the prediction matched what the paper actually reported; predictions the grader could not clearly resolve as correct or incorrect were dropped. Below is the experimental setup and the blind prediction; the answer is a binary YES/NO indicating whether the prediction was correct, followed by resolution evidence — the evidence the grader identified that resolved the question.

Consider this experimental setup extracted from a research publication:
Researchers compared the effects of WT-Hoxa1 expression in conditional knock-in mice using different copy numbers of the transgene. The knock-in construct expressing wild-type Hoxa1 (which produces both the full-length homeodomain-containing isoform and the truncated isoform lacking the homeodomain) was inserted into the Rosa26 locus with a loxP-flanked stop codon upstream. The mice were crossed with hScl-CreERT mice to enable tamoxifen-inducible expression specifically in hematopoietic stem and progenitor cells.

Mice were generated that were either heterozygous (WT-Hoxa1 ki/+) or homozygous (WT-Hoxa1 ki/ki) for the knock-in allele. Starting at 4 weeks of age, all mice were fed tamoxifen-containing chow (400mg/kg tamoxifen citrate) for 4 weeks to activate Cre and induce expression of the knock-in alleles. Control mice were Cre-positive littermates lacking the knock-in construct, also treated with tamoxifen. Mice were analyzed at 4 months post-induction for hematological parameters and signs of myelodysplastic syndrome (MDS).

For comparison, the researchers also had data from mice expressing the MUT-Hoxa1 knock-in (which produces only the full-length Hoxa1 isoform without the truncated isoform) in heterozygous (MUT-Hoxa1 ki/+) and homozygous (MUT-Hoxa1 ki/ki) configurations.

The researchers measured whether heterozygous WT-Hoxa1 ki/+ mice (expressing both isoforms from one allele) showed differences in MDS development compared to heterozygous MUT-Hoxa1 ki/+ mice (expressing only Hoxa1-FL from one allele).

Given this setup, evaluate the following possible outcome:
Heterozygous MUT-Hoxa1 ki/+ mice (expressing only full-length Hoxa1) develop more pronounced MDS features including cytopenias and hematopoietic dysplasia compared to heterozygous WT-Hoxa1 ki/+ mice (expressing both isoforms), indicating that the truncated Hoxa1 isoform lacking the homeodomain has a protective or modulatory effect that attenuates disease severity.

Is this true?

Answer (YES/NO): NO